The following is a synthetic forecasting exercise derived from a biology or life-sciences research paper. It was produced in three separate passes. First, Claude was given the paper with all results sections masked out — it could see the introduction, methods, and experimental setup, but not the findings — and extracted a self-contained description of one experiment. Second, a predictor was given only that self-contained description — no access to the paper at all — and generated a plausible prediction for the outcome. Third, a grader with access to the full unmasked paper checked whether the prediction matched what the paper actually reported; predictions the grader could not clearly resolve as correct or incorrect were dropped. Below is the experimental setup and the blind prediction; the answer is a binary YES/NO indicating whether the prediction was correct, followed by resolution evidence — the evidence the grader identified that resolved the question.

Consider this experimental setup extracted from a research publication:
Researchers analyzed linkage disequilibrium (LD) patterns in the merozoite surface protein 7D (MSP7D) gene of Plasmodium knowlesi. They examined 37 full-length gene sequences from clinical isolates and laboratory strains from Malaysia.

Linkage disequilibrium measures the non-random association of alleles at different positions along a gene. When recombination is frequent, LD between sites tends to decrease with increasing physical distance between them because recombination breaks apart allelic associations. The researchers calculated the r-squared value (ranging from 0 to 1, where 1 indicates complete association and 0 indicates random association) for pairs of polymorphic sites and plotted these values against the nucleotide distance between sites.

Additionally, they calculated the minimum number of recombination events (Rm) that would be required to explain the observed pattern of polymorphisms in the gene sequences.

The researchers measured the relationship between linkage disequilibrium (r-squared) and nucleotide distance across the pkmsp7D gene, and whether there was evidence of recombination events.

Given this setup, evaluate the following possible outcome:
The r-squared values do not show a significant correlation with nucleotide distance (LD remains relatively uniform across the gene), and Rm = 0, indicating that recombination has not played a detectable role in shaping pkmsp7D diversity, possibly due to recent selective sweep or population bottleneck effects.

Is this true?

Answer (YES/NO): NO